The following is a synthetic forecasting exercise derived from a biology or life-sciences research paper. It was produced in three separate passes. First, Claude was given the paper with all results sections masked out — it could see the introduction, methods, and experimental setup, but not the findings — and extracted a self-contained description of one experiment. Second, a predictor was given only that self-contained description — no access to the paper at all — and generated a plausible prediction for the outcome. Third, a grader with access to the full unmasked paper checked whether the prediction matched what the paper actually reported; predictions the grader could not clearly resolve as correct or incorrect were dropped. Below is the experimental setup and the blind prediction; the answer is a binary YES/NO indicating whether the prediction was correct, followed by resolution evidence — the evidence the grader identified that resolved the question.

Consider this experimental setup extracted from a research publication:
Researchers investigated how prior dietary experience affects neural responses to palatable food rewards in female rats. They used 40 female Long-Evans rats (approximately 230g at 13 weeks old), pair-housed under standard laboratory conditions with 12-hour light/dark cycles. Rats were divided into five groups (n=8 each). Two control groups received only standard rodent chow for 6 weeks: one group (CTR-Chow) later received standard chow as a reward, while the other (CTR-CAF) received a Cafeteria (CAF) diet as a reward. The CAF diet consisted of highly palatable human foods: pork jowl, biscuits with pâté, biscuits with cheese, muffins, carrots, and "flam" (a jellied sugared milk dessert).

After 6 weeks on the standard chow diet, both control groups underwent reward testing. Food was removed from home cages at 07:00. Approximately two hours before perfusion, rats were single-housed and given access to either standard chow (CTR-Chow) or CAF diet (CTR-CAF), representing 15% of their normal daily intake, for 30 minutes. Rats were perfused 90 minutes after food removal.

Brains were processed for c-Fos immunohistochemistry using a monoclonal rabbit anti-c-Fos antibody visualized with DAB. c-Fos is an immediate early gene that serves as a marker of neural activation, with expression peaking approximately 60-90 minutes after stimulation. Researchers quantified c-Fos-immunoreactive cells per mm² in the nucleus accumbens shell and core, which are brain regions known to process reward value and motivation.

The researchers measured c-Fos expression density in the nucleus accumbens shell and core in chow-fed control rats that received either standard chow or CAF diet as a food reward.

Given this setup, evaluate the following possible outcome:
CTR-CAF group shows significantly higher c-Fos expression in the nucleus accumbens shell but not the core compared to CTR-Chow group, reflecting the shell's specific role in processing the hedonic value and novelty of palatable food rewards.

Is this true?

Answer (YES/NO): YES